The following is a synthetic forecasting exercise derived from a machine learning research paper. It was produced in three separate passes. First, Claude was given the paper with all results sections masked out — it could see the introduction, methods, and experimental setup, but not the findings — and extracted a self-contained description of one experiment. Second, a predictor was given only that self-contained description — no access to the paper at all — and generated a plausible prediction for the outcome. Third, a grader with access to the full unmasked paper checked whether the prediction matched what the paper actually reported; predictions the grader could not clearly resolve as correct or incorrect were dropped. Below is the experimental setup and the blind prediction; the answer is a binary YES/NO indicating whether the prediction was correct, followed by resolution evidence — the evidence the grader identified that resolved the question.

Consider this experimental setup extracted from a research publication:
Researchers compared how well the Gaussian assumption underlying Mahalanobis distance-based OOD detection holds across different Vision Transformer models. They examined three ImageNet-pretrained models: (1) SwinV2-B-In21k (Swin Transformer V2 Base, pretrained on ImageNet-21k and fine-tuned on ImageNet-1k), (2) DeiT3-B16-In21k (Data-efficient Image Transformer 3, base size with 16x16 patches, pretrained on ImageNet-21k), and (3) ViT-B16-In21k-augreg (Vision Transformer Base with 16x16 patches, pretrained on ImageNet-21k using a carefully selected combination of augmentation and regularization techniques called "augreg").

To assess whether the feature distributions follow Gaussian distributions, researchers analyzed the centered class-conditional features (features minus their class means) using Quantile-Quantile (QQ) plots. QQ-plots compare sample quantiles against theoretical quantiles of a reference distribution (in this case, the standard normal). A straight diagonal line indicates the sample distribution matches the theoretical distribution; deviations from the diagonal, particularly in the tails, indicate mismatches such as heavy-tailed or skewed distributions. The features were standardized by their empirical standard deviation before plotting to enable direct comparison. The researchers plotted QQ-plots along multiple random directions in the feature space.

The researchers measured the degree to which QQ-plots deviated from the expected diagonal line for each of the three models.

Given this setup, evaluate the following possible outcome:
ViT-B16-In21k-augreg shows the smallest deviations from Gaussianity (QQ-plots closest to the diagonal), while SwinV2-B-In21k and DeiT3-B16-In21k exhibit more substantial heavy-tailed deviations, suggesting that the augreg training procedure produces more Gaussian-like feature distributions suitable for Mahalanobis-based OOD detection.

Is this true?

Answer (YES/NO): YES